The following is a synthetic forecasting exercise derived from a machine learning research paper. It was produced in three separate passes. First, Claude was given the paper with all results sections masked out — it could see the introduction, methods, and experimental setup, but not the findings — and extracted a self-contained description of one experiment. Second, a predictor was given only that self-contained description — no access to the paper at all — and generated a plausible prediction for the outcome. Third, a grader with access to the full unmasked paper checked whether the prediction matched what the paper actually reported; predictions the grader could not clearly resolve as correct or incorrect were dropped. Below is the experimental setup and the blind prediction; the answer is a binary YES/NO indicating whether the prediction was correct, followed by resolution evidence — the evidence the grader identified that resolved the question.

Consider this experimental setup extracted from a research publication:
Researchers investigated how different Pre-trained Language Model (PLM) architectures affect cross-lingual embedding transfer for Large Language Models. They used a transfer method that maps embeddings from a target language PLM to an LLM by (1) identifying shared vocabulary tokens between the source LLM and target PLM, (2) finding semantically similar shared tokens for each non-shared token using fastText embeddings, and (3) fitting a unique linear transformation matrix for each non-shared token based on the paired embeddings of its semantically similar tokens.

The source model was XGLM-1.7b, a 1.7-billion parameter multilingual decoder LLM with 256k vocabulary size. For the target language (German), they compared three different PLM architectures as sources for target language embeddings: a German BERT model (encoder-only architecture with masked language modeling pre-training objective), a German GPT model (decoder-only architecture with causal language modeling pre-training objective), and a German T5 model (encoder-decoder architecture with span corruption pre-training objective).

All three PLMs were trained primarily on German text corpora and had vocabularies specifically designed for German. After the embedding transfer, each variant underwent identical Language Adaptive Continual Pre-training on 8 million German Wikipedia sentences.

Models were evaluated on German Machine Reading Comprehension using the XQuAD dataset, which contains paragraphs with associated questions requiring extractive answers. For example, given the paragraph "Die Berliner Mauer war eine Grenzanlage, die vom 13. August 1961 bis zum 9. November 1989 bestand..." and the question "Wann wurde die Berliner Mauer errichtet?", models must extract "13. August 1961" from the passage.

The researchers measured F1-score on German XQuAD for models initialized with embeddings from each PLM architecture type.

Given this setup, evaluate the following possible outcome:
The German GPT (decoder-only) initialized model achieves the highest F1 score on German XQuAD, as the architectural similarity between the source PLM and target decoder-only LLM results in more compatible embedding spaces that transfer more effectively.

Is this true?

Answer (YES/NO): NO